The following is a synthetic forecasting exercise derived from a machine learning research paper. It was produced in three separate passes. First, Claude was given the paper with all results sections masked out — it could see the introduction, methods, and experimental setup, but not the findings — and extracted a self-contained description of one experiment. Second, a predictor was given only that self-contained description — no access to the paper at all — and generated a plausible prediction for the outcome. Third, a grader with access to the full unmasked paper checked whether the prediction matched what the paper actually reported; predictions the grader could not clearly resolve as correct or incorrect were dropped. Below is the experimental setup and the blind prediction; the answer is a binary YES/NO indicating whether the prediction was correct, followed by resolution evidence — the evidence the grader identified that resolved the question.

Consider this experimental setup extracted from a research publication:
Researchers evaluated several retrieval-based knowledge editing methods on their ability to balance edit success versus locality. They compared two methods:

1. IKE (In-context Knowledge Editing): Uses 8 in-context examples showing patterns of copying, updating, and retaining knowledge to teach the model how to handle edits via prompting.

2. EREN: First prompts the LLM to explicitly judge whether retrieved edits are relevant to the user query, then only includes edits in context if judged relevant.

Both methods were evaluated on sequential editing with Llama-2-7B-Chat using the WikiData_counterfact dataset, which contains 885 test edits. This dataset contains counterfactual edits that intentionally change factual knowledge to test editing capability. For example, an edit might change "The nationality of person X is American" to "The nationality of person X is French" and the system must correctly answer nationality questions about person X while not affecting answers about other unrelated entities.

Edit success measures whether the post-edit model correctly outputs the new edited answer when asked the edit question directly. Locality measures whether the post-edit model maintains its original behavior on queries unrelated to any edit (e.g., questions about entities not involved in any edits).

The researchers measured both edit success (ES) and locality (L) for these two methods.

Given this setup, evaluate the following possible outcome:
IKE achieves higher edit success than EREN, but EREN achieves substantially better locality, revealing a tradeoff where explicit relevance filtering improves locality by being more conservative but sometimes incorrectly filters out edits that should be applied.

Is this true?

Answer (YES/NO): YES